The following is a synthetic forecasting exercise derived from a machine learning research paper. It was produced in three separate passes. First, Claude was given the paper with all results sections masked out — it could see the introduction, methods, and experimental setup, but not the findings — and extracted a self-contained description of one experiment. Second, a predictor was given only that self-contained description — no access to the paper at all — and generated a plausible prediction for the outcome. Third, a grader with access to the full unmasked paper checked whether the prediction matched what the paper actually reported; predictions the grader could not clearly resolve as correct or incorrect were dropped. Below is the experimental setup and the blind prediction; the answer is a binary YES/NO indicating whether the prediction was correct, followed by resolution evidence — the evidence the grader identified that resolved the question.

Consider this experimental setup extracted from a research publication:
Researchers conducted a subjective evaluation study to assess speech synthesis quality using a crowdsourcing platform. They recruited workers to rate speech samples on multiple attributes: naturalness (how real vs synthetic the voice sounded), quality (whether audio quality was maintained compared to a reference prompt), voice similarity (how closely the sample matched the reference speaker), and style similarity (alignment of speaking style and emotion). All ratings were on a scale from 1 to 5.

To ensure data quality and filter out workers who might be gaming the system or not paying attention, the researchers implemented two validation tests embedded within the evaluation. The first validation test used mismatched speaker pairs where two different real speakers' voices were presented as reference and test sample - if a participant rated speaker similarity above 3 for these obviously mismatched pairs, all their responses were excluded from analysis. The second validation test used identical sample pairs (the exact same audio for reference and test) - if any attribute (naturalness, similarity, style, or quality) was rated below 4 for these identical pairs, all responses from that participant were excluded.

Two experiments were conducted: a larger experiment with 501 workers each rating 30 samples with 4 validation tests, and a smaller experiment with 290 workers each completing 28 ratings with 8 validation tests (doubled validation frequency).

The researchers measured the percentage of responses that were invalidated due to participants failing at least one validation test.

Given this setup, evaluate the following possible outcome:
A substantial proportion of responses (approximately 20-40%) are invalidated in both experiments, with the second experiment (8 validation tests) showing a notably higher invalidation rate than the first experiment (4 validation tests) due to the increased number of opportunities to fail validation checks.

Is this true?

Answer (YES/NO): YES